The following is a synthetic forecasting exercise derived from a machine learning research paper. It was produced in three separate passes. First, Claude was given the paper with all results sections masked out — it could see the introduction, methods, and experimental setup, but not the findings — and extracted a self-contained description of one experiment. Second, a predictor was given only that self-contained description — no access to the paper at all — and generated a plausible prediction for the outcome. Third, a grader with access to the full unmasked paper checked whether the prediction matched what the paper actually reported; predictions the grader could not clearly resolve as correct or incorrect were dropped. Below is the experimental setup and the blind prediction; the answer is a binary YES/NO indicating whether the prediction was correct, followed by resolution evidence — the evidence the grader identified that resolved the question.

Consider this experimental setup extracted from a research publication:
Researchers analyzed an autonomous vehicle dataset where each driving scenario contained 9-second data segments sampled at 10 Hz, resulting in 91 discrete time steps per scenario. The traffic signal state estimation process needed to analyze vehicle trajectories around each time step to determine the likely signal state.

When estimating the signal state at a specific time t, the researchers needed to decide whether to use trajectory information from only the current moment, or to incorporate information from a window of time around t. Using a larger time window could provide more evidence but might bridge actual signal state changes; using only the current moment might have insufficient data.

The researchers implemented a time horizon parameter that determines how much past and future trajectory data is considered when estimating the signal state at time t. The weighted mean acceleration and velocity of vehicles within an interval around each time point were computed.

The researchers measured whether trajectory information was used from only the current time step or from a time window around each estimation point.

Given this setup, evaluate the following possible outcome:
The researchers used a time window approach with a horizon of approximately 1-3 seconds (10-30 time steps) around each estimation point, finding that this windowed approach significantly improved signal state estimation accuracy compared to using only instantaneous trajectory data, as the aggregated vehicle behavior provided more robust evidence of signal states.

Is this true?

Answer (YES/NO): NO